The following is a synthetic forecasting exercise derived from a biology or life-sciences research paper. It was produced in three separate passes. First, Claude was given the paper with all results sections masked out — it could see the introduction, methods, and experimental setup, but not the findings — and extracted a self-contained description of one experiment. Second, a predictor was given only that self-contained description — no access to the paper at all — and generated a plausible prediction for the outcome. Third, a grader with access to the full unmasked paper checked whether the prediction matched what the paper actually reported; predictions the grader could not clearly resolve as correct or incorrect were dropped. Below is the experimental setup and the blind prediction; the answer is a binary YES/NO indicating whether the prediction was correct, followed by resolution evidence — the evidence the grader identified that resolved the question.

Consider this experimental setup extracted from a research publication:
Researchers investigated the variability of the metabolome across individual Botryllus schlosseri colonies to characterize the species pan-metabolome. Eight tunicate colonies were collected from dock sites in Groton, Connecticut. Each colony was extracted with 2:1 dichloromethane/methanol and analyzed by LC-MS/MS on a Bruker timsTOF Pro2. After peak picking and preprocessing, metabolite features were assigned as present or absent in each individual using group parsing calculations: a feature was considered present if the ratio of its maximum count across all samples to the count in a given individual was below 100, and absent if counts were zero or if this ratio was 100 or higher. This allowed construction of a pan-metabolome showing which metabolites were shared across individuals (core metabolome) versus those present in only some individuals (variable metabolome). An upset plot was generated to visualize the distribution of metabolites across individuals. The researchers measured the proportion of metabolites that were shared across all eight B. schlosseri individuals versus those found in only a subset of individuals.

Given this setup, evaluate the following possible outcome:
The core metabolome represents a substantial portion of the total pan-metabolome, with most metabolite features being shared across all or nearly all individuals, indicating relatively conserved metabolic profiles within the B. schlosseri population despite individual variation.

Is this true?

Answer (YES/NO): NO